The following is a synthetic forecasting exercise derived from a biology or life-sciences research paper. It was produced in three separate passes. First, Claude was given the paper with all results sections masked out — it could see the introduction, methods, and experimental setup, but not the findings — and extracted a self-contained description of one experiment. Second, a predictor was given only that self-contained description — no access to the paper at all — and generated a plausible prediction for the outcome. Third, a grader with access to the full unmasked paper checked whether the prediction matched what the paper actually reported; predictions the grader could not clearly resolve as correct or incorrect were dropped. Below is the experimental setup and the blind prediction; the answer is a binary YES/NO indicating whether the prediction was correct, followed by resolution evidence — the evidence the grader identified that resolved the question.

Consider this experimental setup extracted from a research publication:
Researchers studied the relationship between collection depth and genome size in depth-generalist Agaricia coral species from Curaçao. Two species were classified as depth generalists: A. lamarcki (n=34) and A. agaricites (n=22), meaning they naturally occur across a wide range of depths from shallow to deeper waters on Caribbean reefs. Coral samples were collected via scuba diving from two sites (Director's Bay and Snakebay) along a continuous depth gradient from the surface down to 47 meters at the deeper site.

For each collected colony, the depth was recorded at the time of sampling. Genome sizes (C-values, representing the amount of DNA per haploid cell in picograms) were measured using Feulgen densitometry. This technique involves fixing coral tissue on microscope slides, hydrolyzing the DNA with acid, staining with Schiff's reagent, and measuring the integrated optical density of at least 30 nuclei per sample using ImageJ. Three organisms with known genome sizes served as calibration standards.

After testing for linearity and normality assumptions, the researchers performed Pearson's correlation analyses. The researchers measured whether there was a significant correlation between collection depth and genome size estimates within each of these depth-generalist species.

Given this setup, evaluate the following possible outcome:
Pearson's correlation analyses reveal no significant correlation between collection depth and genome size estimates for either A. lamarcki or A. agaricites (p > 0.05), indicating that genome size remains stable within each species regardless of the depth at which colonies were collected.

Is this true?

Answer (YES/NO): YES